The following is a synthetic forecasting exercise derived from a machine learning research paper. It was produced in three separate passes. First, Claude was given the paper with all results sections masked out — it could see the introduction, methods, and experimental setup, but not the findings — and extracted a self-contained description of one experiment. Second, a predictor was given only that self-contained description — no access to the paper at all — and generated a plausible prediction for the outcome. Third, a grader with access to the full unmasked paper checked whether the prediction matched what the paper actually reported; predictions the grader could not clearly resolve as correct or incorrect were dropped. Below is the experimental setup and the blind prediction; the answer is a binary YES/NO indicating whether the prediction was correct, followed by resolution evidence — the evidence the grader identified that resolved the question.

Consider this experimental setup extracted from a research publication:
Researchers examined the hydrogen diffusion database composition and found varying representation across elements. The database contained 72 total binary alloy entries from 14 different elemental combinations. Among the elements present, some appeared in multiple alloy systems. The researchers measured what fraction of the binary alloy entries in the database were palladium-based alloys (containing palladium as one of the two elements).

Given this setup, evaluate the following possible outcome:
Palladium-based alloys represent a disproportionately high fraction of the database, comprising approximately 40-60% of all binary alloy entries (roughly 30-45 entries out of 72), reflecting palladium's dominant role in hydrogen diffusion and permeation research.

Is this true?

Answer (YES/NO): YES